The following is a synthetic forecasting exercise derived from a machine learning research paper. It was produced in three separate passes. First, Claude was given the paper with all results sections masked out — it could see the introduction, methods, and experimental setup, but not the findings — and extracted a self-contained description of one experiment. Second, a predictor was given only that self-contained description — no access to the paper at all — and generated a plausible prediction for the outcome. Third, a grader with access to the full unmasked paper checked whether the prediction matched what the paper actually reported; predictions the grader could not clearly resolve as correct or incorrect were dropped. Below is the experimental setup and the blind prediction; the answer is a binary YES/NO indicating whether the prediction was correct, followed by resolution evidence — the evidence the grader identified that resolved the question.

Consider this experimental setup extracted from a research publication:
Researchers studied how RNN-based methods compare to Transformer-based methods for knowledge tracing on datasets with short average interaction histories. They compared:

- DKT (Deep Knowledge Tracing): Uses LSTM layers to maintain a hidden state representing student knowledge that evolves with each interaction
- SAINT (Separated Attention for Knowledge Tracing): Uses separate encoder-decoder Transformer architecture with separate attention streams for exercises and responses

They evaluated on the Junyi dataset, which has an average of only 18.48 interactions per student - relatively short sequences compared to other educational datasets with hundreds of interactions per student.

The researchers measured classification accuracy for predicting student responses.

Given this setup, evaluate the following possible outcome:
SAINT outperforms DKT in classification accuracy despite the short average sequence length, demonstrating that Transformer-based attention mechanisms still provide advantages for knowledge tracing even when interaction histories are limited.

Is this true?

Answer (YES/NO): NO